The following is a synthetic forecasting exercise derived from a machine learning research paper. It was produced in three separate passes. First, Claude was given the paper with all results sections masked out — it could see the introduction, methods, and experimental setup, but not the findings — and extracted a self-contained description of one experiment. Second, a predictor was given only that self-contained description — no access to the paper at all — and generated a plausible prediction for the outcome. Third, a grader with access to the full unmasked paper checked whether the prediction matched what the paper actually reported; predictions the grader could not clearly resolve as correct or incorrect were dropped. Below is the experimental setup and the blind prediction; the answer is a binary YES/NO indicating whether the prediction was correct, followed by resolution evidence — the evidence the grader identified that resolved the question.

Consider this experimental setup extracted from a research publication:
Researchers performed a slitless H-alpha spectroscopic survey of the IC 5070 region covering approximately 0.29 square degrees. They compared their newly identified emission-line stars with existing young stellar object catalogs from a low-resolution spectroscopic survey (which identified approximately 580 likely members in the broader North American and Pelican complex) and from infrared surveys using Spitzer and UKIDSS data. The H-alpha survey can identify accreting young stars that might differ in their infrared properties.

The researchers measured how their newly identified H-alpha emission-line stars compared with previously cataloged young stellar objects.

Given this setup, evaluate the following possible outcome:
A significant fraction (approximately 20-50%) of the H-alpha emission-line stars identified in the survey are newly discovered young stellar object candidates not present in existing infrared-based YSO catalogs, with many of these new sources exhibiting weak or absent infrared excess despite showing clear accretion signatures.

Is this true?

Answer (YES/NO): NO